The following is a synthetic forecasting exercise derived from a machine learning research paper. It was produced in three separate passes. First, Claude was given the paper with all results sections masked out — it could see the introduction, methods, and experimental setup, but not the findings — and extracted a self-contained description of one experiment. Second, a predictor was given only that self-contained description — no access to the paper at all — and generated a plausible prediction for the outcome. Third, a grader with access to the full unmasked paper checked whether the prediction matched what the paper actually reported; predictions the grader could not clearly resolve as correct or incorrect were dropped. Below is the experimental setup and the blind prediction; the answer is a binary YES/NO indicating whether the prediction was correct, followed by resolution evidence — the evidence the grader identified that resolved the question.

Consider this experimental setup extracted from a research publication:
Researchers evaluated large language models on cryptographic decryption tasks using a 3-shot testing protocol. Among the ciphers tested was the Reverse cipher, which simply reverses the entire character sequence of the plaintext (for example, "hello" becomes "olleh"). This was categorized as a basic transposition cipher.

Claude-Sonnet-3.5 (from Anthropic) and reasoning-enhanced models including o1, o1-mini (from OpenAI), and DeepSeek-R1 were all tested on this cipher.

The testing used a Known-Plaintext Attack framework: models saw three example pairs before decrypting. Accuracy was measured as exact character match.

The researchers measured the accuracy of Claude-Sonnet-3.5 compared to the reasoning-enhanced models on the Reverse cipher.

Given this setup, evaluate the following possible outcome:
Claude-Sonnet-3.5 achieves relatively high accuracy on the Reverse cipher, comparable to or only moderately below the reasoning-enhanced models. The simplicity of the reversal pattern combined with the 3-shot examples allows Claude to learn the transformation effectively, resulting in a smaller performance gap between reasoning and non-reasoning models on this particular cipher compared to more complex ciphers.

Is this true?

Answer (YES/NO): NO